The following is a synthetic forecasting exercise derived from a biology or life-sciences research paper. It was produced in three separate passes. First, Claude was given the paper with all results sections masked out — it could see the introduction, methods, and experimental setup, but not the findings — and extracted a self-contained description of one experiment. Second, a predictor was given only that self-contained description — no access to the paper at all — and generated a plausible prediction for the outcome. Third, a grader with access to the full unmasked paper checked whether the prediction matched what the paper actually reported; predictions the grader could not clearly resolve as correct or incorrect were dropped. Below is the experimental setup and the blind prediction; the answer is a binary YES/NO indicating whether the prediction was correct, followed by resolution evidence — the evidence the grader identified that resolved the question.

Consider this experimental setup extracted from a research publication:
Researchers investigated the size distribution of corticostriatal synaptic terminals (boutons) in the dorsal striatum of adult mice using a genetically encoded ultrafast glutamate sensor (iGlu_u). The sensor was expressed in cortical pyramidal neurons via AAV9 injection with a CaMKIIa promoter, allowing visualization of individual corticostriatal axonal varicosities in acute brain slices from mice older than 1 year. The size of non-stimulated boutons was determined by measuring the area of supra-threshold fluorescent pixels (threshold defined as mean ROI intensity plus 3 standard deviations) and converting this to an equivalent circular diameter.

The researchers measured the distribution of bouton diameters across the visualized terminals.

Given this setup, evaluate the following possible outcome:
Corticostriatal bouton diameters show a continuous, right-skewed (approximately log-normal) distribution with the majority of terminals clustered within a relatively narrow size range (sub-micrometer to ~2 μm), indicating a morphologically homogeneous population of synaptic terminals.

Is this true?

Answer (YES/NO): NO